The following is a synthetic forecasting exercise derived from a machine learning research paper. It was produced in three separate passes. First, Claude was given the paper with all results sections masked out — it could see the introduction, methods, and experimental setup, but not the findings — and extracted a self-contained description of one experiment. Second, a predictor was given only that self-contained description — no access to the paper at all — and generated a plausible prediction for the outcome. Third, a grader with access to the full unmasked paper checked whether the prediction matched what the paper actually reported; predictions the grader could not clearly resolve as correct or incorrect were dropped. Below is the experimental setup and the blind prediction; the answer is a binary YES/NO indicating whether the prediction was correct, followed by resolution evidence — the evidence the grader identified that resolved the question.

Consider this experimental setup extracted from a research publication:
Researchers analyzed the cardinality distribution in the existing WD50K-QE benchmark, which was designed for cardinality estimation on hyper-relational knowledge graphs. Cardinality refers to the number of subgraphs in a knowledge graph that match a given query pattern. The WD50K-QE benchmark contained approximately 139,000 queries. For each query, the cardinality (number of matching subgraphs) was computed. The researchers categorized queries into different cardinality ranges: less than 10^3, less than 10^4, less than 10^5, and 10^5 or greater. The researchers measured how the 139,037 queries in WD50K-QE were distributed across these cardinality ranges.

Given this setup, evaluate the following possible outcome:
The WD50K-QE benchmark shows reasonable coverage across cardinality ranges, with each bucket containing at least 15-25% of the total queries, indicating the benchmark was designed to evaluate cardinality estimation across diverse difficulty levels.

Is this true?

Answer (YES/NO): NO